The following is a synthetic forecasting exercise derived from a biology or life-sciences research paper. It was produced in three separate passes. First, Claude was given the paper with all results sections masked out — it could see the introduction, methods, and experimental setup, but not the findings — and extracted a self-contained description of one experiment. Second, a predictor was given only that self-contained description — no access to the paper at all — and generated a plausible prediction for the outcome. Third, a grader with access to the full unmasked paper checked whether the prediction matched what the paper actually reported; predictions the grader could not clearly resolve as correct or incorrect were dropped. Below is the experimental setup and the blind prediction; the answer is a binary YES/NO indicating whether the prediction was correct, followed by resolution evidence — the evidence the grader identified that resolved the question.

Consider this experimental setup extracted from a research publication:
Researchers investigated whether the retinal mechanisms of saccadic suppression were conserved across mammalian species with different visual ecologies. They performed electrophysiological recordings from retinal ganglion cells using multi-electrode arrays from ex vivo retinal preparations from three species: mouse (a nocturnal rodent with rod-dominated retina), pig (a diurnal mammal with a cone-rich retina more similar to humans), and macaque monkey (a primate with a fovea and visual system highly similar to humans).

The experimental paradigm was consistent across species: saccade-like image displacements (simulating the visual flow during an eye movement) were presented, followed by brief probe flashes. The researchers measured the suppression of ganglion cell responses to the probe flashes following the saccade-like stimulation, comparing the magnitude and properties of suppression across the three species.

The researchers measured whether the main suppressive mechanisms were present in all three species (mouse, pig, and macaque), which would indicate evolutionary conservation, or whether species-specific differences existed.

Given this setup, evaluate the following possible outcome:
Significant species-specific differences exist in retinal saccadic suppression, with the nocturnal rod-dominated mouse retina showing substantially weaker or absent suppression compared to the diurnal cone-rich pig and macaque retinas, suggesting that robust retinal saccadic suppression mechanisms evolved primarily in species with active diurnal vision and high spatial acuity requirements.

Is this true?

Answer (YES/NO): NO